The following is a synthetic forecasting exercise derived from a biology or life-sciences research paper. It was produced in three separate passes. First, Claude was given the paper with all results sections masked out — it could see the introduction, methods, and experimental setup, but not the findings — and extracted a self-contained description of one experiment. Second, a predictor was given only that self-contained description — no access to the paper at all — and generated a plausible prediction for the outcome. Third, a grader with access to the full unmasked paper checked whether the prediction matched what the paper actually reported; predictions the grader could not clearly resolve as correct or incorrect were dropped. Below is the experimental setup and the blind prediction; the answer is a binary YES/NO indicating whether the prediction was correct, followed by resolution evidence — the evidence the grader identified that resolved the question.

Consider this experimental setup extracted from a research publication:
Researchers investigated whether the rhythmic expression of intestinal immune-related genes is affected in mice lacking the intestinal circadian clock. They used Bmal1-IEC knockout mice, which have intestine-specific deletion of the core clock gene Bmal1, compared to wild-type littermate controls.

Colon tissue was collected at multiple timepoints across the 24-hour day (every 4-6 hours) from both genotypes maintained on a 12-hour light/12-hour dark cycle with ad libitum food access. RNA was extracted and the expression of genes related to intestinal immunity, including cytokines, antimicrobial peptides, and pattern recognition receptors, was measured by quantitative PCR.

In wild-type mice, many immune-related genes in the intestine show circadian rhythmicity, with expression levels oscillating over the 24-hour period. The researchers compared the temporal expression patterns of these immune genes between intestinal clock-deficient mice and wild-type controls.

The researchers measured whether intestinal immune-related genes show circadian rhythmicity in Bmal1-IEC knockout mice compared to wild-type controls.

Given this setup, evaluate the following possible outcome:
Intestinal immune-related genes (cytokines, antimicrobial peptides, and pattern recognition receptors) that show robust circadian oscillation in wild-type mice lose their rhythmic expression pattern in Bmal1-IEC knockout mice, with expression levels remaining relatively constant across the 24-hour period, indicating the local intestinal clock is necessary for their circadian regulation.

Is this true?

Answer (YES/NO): YES